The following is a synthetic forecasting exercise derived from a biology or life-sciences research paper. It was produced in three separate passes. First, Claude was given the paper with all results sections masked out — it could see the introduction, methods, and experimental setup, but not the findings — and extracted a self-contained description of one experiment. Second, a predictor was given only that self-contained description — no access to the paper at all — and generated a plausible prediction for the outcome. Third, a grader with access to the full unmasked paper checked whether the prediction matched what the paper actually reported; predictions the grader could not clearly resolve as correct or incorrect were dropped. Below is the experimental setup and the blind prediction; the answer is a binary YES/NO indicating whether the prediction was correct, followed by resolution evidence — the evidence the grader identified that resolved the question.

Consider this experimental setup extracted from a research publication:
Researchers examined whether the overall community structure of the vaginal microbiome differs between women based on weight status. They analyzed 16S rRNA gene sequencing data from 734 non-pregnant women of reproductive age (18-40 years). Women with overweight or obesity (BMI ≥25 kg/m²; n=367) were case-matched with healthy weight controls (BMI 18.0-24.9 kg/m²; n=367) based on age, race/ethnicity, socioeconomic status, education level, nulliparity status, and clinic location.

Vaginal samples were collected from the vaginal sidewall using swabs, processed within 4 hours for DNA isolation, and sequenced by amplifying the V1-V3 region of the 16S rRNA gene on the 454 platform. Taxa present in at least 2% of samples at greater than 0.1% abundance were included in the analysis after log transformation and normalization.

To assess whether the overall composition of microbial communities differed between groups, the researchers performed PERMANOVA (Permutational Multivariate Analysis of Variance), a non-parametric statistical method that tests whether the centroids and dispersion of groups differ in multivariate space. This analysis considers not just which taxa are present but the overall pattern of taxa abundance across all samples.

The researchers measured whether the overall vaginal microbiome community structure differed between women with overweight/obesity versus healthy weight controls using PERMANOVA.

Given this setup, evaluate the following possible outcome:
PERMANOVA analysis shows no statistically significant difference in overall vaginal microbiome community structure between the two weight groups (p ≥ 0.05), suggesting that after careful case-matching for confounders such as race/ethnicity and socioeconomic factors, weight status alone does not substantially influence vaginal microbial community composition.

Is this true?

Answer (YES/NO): NO